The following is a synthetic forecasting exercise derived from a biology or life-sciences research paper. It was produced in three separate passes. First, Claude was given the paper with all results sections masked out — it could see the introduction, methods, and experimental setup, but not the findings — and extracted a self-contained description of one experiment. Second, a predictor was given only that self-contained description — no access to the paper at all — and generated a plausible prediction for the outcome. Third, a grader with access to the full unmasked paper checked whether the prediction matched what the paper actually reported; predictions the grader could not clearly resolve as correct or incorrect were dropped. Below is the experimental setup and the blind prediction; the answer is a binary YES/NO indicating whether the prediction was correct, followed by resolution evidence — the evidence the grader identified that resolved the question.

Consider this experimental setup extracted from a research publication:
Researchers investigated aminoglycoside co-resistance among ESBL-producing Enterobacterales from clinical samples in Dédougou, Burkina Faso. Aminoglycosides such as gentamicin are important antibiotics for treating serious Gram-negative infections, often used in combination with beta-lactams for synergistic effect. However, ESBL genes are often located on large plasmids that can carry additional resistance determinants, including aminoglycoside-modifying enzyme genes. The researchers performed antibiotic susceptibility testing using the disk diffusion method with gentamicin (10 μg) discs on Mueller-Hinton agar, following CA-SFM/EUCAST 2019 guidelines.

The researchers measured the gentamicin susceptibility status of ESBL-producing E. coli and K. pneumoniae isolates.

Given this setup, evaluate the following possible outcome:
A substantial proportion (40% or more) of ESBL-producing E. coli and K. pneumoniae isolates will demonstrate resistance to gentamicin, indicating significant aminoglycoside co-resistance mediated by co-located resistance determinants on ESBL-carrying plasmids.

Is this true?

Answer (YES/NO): YES